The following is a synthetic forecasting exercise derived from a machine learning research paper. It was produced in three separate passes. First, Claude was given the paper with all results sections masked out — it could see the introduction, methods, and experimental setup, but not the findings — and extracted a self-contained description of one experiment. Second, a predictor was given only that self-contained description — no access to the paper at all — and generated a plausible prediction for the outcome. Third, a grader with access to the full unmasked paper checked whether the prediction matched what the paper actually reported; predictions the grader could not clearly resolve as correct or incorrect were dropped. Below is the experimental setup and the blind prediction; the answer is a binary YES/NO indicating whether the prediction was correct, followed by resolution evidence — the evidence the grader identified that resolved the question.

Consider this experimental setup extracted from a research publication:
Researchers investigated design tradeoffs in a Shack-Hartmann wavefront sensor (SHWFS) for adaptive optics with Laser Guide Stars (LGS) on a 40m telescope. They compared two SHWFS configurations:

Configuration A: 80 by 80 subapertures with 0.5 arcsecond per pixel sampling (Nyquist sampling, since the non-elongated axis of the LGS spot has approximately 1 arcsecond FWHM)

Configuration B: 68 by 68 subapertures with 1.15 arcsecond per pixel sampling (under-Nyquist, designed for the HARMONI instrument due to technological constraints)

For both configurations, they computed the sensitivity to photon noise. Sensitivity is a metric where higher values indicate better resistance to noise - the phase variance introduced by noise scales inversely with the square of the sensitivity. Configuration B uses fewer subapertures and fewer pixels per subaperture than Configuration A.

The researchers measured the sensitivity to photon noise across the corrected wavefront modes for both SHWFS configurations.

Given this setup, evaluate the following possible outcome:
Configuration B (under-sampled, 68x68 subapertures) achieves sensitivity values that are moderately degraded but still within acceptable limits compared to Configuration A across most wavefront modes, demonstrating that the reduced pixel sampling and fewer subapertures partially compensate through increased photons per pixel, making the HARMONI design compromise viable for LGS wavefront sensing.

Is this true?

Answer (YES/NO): NO